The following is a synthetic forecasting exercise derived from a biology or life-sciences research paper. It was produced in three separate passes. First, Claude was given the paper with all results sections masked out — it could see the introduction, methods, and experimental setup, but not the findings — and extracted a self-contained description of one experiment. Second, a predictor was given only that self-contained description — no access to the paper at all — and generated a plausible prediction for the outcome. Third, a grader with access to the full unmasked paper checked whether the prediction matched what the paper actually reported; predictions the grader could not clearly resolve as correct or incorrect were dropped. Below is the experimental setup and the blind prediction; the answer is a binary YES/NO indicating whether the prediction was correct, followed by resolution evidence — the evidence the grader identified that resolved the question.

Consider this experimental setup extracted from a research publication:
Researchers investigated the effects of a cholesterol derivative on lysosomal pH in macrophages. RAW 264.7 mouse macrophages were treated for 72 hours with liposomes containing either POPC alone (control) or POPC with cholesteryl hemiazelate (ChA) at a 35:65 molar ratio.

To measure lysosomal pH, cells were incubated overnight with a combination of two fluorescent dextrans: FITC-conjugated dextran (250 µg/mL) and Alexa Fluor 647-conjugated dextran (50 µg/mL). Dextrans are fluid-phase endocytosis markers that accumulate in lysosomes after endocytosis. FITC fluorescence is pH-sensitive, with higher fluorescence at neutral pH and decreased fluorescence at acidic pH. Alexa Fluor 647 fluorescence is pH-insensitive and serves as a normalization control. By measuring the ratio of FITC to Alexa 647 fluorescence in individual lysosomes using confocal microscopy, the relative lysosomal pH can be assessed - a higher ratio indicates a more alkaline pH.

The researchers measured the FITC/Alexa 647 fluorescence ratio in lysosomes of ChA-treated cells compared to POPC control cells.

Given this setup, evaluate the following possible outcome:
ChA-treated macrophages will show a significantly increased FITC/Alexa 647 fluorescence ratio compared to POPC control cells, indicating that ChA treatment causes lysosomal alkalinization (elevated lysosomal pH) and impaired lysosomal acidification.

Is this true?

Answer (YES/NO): YES